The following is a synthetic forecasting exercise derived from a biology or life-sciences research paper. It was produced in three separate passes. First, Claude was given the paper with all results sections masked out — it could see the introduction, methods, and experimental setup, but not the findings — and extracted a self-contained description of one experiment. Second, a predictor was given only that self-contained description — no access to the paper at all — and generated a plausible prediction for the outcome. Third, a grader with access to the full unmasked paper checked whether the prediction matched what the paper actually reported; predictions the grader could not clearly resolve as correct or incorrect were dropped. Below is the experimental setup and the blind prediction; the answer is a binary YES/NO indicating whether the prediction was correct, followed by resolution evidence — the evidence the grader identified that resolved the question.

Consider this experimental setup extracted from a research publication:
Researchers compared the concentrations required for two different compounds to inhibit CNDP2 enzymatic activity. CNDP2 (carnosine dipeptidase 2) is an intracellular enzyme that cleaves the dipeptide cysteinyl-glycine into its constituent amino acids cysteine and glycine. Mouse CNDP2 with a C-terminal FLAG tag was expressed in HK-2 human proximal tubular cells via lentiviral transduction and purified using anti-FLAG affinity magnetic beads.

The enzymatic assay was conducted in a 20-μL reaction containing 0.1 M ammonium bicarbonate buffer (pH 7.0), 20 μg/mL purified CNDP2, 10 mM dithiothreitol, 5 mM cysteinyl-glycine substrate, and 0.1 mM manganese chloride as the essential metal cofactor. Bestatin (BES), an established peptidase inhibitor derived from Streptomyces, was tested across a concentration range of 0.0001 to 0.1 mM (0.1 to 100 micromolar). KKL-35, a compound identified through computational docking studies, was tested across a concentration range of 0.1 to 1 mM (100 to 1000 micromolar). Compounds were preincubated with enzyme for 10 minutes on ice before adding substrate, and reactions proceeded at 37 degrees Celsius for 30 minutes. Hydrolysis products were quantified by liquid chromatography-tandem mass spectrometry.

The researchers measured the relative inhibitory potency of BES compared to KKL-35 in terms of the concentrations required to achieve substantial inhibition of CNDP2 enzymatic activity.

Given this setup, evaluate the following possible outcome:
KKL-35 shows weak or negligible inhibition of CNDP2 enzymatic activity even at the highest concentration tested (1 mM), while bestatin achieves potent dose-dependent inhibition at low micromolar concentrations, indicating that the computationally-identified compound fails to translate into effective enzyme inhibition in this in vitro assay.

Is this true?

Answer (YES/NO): NO